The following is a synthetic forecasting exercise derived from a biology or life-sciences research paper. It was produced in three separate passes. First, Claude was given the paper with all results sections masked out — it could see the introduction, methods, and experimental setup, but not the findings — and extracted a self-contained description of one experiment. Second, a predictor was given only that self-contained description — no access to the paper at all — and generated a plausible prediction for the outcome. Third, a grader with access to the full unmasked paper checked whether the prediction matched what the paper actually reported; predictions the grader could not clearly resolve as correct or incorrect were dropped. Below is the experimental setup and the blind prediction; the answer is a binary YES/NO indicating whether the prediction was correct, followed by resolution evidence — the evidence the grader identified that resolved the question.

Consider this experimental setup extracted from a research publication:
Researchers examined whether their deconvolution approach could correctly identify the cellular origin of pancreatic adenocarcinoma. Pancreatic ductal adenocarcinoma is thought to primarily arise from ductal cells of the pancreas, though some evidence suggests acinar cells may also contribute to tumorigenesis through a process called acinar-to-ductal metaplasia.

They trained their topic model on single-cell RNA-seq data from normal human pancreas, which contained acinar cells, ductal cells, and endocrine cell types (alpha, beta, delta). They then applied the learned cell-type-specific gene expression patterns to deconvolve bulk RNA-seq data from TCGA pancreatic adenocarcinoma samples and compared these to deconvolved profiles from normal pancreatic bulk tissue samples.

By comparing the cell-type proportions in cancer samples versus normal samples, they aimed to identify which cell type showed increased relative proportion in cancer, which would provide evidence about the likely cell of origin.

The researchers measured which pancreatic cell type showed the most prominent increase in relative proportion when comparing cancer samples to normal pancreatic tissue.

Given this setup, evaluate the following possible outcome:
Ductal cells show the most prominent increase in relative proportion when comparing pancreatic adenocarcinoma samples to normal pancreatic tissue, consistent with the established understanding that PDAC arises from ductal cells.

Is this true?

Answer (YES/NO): YES